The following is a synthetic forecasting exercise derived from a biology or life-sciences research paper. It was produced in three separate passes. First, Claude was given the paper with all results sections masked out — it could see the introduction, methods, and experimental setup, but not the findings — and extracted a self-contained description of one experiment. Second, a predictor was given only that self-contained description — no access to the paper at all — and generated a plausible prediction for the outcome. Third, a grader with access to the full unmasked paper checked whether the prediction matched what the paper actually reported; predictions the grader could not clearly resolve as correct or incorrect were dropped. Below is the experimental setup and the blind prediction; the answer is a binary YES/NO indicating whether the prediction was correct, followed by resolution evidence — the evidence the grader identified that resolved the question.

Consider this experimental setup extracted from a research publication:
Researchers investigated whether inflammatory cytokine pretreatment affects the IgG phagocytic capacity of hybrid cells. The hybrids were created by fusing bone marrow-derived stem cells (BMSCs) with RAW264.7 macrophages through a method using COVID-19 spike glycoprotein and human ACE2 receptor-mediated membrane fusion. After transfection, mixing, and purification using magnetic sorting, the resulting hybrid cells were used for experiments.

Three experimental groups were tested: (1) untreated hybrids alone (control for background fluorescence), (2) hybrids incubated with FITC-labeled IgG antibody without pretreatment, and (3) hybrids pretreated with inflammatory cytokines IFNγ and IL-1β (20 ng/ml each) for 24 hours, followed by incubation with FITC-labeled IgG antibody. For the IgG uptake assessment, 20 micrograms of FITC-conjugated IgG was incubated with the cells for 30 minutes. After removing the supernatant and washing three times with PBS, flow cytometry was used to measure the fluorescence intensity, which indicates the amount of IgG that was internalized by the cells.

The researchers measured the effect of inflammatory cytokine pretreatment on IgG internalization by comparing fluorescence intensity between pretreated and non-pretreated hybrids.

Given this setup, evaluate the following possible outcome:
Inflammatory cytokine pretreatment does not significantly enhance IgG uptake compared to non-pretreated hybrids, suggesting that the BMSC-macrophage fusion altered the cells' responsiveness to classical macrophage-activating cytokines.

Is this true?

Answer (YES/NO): NO